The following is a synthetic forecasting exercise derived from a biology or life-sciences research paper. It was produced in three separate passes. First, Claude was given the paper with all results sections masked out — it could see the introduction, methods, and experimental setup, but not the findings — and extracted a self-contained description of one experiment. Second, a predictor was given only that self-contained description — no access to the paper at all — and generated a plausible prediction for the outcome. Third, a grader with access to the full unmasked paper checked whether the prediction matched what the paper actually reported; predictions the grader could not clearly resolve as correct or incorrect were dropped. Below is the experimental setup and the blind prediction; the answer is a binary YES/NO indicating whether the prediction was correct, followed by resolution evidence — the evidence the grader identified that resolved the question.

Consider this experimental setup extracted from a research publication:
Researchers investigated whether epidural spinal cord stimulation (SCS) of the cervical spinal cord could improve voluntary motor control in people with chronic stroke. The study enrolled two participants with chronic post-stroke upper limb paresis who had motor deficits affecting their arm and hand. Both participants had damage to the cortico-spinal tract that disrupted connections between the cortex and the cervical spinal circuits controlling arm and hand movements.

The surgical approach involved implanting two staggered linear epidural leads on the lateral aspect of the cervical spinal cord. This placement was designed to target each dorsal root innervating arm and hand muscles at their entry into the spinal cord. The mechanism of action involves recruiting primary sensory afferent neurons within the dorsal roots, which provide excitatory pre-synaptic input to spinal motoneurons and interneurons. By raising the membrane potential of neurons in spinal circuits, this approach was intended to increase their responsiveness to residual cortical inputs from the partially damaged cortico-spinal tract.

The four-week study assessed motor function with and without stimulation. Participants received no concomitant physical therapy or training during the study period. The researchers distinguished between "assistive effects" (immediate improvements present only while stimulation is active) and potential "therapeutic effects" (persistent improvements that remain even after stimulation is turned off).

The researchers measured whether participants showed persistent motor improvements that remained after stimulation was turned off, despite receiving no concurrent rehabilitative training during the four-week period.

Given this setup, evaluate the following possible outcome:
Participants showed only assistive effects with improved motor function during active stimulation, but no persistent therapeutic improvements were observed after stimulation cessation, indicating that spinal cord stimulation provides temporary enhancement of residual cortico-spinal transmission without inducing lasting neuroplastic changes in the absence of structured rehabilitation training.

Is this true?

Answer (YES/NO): NO